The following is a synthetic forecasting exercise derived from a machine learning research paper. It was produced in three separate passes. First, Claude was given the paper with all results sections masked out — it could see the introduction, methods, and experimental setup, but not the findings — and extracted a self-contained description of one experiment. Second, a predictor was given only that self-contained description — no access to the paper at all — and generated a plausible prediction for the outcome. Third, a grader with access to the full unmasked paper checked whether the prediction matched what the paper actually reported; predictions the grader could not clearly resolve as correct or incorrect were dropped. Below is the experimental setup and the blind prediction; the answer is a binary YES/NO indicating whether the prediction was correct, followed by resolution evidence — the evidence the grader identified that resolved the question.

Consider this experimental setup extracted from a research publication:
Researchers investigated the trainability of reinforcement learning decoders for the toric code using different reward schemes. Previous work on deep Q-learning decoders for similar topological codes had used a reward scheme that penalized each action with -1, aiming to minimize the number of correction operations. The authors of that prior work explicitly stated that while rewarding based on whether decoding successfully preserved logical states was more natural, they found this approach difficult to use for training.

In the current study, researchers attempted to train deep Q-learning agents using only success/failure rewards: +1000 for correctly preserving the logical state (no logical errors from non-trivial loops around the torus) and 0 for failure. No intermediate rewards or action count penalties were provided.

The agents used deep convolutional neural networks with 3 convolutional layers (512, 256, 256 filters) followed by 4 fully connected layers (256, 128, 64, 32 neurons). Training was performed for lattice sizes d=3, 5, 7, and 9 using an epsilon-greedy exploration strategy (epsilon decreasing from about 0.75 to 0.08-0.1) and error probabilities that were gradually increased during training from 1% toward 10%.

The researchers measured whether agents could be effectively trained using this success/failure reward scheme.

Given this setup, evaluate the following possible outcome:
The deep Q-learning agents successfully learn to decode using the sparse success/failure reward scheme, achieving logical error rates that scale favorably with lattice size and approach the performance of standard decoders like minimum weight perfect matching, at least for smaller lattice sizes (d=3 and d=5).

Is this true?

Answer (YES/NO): YES